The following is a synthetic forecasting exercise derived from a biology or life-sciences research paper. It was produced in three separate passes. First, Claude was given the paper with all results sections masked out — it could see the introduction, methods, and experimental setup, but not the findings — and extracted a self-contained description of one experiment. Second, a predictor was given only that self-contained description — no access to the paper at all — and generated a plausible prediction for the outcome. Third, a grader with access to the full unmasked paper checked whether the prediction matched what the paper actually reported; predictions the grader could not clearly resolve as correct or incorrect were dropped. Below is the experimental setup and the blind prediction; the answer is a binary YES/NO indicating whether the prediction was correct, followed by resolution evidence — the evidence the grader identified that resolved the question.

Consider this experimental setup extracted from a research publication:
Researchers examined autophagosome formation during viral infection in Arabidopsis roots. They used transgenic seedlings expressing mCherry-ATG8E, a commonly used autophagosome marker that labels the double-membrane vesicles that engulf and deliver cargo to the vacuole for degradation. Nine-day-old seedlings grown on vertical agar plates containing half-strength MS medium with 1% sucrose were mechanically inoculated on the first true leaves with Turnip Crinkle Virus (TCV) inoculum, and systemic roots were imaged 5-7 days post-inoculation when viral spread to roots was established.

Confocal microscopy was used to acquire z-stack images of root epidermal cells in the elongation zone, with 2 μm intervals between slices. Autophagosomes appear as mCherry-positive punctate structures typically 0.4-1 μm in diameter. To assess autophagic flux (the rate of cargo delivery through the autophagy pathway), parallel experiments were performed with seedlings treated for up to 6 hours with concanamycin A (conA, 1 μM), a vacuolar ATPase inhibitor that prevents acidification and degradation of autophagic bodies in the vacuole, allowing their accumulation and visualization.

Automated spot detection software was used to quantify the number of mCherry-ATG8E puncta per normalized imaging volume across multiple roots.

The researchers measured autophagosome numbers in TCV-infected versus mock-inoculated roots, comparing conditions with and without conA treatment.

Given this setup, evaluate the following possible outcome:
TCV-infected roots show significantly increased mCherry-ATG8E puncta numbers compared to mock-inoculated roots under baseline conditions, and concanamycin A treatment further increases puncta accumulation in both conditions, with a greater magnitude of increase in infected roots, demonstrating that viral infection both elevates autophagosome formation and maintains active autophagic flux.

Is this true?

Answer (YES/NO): NO